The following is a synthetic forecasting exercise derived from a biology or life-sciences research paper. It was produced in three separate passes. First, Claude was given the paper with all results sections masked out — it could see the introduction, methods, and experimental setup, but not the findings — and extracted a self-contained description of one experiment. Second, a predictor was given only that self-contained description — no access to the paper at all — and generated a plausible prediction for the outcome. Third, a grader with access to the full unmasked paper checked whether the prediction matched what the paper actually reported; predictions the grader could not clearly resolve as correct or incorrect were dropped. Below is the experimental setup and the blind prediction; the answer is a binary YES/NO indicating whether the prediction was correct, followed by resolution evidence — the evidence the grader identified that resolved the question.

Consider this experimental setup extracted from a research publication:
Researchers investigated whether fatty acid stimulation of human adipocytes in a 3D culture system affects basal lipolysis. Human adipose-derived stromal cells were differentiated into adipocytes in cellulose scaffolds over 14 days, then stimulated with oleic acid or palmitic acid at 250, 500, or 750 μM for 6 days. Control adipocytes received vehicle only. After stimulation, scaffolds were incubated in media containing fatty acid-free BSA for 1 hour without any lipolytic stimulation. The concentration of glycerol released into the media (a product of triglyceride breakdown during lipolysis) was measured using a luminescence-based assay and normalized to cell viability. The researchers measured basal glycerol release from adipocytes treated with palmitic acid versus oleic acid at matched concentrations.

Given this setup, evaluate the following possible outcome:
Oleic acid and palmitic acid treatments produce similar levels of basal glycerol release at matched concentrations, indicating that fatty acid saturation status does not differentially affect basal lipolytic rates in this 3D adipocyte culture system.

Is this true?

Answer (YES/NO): NO